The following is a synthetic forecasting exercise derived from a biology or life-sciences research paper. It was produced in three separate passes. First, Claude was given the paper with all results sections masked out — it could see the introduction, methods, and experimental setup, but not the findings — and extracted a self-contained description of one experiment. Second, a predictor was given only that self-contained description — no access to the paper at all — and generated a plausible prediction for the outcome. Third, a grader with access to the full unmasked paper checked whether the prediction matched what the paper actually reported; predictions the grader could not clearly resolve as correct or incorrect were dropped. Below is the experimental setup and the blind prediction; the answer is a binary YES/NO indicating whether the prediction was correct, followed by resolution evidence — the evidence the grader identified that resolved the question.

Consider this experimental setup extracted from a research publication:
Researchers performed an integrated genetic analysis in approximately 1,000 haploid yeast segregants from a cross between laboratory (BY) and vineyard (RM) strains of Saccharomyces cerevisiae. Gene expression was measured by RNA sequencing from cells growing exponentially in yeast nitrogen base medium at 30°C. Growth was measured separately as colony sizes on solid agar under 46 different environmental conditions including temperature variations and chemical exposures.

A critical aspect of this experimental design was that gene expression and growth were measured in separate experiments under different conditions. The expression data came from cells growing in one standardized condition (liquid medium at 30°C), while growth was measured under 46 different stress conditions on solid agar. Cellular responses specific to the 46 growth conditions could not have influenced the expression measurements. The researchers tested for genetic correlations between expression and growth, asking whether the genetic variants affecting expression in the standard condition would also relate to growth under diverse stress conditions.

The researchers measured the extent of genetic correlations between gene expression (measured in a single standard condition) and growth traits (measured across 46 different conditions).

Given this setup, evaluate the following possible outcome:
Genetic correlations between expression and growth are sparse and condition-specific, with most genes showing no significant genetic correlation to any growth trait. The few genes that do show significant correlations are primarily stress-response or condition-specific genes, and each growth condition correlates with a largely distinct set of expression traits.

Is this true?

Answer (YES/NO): NO